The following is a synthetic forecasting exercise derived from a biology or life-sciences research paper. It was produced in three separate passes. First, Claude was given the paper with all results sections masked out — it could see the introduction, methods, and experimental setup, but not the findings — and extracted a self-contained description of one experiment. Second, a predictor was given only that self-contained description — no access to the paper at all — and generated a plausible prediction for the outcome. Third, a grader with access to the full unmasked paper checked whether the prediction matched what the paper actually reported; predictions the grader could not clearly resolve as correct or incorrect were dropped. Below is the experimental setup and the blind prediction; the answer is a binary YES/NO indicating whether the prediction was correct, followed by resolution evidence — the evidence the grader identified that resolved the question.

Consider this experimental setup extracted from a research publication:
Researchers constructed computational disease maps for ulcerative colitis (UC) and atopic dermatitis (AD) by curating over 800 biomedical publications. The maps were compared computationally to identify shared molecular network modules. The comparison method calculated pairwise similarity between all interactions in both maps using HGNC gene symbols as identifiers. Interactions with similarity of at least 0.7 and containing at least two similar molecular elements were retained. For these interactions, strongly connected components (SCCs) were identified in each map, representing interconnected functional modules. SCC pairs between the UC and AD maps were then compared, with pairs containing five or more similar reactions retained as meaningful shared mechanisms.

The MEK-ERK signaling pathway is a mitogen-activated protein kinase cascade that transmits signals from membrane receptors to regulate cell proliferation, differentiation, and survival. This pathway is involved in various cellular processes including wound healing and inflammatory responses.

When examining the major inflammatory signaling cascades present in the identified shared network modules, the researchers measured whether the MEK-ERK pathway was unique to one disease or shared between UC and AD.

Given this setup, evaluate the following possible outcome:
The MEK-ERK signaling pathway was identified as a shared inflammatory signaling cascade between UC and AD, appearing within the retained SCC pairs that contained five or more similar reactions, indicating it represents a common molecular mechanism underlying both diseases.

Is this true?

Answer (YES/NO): NO